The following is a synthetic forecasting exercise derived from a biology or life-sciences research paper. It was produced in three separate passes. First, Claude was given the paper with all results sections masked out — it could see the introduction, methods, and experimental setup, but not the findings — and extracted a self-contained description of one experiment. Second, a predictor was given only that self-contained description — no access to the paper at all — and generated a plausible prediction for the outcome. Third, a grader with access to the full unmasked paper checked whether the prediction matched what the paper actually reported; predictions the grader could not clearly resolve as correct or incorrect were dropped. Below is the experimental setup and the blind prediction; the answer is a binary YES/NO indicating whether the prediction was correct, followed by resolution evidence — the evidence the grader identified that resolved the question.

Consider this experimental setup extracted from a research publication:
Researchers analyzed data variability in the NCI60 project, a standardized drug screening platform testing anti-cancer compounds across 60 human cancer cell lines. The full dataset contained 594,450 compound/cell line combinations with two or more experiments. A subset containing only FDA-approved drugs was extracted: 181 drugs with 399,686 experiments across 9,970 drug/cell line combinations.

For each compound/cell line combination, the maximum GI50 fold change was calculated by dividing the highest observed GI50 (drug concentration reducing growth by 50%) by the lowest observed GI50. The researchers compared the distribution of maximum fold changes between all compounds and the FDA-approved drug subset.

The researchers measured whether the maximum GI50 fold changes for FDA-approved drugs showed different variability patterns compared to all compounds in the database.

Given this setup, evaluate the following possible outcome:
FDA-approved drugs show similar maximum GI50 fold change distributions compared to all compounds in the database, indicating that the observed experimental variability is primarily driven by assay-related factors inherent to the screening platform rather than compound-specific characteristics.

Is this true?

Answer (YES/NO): YES